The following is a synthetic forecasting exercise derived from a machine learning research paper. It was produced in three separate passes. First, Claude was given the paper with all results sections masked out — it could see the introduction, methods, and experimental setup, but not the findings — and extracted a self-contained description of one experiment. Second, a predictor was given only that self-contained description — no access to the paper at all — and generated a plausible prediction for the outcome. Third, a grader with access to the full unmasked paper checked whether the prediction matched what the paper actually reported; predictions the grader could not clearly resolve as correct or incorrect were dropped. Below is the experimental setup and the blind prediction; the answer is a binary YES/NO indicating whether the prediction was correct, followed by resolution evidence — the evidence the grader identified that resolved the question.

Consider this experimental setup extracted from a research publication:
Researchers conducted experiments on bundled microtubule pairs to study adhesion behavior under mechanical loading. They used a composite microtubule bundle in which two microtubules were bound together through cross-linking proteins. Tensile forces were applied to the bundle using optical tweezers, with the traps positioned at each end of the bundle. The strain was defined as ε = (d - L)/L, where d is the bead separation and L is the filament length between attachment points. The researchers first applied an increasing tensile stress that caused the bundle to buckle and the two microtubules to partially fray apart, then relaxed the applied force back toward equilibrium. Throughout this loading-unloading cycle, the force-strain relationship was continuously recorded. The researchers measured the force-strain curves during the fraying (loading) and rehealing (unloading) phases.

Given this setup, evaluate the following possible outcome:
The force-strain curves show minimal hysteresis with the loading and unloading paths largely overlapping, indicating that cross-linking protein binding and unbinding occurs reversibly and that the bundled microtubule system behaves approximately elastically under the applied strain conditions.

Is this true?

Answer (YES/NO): NO